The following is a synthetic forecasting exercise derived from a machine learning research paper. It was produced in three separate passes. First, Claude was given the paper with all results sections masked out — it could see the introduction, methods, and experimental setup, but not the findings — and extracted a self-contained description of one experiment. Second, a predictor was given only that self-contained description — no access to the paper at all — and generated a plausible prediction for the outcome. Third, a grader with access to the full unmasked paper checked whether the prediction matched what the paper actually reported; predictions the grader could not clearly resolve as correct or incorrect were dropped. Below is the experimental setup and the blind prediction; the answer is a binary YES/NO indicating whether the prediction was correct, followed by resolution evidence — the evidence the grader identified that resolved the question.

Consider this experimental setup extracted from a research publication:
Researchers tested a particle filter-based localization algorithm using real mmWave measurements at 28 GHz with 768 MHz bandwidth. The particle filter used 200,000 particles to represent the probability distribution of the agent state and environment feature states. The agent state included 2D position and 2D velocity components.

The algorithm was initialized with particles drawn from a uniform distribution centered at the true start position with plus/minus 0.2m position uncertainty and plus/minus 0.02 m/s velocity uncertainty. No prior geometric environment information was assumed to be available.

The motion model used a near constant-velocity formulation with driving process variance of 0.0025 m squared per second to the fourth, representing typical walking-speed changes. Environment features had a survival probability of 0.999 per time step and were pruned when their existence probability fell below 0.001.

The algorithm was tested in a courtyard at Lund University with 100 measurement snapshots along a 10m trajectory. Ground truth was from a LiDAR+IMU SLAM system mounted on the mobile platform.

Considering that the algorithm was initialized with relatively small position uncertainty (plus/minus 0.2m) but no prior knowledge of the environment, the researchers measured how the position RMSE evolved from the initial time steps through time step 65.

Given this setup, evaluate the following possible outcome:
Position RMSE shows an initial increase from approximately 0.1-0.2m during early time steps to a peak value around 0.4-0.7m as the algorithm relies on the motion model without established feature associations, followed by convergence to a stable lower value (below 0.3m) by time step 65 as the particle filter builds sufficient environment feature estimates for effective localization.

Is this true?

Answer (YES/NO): NO